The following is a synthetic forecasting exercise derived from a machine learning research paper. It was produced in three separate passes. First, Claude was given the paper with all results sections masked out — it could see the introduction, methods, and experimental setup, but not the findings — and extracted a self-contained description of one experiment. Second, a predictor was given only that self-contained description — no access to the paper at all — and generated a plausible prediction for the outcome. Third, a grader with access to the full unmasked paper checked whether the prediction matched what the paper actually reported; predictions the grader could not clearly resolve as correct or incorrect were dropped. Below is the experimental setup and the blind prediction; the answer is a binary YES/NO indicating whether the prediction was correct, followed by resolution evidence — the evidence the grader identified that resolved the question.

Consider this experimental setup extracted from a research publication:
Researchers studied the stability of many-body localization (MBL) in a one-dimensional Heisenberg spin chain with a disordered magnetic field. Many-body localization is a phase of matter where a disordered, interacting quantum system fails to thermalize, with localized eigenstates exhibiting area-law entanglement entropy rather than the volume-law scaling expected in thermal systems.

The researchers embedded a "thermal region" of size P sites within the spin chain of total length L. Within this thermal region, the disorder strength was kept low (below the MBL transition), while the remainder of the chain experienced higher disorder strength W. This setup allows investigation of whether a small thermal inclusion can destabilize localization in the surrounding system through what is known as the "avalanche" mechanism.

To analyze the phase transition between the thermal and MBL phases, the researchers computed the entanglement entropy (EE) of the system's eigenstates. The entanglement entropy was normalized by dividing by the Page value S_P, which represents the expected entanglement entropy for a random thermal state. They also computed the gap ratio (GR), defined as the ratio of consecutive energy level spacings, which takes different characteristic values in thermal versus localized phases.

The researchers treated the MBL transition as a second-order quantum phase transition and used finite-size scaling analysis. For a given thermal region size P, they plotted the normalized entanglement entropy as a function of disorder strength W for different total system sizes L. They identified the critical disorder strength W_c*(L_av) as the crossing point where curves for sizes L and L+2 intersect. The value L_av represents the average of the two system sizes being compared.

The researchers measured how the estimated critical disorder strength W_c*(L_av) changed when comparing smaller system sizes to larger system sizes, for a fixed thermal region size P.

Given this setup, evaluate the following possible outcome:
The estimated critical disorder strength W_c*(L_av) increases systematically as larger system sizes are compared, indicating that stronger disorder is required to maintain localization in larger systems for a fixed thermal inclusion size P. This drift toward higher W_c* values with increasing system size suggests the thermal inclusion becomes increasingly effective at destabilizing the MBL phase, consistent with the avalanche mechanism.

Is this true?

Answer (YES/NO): YES